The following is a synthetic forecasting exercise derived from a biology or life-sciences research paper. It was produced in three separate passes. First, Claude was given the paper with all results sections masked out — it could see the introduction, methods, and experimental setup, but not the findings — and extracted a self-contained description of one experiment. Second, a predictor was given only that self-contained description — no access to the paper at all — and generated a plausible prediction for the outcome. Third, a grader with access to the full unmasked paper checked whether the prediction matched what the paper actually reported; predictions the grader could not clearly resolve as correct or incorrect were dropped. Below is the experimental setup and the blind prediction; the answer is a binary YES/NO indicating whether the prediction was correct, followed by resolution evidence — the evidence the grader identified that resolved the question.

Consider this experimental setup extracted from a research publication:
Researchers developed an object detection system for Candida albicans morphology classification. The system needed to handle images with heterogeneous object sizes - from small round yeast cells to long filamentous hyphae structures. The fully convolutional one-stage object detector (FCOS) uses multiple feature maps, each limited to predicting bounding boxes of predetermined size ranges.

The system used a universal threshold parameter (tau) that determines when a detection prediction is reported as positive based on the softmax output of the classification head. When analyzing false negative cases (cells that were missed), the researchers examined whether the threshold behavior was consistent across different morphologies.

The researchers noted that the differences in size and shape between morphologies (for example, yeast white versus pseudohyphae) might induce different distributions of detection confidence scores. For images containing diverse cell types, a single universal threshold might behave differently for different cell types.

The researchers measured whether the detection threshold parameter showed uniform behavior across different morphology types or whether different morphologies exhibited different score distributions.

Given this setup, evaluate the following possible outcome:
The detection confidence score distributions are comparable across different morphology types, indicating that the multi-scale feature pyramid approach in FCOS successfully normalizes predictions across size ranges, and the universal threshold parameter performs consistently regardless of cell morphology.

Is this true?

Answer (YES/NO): NO